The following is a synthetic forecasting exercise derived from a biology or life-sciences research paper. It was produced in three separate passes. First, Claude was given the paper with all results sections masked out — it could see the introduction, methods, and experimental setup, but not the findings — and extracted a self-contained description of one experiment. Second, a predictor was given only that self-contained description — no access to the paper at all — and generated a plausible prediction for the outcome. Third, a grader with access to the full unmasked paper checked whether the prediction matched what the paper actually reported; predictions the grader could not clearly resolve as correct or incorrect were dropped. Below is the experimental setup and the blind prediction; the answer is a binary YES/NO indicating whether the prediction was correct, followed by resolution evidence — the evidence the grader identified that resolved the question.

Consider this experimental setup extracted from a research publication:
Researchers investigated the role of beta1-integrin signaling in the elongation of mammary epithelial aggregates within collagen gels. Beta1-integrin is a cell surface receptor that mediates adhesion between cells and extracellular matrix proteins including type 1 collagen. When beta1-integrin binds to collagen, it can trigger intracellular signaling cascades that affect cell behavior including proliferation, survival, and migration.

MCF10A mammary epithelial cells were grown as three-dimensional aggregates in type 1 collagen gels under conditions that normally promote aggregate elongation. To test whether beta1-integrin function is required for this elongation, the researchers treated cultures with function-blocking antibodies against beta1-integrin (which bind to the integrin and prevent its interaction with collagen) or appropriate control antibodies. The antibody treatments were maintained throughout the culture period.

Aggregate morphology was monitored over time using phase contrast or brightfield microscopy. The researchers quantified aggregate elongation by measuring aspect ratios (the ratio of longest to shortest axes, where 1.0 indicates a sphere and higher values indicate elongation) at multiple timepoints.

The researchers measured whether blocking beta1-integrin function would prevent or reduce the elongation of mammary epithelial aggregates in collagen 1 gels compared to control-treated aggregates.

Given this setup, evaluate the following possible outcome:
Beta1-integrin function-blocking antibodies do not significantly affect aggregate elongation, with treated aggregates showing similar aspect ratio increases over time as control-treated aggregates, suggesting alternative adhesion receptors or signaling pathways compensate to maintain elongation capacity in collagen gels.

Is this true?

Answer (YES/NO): NO